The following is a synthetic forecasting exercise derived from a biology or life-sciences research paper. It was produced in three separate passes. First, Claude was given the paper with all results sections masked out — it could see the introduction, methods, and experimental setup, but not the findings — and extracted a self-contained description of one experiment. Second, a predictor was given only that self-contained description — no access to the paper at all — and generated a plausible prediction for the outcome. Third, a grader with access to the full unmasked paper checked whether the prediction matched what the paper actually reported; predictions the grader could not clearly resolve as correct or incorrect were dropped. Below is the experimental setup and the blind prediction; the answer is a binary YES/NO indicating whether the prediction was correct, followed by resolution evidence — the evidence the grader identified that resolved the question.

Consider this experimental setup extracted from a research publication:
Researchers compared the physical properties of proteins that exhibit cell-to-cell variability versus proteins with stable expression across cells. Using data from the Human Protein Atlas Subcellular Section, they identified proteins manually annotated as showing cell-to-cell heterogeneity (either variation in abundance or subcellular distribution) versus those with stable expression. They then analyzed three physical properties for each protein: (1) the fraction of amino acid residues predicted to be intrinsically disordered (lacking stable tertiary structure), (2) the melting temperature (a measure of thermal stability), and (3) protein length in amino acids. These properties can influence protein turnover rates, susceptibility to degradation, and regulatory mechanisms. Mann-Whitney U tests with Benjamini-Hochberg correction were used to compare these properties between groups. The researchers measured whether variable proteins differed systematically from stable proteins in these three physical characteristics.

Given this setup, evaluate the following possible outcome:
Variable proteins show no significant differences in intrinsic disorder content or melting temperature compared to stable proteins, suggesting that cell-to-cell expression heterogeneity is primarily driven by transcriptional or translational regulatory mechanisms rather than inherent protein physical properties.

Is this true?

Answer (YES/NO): NO